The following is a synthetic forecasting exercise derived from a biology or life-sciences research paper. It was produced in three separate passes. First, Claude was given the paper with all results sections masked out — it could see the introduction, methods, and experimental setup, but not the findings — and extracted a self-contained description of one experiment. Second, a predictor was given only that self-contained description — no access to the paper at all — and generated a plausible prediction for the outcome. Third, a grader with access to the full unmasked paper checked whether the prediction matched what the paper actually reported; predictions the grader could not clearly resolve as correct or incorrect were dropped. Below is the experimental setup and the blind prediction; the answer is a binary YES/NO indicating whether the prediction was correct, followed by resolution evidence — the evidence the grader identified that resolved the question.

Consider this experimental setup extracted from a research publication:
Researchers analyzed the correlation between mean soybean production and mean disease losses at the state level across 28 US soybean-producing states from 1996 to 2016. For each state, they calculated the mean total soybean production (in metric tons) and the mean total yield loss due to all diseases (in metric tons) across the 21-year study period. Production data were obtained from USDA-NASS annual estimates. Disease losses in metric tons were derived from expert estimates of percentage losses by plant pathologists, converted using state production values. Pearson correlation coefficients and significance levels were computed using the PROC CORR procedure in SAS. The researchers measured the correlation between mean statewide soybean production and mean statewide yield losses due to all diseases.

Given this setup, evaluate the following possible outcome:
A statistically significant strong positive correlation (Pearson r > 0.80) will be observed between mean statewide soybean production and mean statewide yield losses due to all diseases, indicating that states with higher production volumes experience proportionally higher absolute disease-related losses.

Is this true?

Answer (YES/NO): YES